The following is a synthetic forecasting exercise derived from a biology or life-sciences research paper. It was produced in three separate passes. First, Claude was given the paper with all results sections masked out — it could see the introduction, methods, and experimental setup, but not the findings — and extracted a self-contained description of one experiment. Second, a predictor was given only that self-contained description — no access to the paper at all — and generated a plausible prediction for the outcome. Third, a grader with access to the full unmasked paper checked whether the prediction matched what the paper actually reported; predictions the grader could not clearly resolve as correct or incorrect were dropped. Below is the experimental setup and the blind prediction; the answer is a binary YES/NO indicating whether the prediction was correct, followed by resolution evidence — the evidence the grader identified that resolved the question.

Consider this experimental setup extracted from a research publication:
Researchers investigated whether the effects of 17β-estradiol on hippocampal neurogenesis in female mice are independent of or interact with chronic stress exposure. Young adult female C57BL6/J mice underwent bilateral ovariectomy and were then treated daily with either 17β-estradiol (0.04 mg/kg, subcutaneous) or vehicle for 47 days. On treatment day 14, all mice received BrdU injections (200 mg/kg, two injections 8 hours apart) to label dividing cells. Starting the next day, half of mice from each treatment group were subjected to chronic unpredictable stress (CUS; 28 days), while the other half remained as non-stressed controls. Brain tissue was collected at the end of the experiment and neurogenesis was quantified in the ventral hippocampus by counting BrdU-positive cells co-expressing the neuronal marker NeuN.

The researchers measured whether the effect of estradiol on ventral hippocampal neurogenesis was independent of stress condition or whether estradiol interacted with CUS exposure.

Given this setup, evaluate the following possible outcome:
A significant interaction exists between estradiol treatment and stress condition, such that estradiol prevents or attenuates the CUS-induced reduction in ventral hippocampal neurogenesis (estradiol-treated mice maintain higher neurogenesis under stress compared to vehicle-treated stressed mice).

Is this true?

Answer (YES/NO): NO